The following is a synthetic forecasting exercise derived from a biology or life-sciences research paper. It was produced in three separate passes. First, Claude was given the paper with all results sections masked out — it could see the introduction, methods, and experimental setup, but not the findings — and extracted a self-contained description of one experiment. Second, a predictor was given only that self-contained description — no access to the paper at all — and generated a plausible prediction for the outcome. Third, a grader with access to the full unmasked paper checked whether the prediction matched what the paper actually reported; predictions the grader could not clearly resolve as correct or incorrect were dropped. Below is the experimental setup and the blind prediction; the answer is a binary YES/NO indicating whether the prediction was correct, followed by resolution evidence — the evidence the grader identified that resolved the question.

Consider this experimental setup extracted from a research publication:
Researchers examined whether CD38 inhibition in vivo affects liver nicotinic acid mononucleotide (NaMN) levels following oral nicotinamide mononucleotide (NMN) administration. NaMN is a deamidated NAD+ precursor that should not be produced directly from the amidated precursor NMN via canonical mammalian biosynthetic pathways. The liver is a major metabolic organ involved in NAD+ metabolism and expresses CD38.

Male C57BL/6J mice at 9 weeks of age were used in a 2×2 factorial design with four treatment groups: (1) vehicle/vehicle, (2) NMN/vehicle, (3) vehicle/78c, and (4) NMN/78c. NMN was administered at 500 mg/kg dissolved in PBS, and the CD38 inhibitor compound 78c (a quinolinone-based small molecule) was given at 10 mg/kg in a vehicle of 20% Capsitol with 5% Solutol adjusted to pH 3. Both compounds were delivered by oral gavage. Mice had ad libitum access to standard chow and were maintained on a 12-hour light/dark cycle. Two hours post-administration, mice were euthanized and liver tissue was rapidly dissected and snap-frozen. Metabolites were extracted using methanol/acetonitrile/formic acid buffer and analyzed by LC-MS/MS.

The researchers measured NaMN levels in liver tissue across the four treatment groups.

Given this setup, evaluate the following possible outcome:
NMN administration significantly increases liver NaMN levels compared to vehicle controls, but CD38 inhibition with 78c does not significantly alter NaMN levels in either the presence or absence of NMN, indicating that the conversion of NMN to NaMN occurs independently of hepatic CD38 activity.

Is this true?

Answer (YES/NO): NO